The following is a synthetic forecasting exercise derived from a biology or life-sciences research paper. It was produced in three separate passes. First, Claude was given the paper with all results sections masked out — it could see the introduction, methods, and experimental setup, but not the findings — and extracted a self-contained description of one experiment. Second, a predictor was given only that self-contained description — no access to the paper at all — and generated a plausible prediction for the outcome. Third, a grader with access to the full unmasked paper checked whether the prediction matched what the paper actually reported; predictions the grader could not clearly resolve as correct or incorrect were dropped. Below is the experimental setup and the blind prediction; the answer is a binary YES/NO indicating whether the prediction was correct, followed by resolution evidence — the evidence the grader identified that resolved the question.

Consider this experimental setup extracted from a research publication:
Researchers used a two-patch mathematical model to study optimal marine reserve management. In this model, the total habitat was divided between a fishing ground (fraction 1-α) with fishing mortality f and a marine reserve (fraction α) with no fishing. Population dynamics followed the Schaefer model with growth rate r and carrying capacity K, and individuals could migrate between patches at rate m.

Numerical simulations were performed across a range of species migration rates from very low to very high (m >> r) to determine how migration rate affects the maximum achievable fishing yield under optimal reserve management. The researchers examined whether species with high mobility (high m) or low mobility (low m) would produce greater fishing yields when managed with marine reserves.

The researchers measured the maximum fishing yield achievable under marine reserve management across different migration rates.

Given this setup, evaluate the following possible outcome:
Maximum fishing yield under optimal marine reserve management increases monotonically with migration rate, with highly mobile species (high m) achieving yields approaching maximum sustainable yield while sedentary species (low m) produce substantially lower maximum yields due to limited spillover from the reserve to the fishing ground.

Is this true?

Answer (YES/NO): YES